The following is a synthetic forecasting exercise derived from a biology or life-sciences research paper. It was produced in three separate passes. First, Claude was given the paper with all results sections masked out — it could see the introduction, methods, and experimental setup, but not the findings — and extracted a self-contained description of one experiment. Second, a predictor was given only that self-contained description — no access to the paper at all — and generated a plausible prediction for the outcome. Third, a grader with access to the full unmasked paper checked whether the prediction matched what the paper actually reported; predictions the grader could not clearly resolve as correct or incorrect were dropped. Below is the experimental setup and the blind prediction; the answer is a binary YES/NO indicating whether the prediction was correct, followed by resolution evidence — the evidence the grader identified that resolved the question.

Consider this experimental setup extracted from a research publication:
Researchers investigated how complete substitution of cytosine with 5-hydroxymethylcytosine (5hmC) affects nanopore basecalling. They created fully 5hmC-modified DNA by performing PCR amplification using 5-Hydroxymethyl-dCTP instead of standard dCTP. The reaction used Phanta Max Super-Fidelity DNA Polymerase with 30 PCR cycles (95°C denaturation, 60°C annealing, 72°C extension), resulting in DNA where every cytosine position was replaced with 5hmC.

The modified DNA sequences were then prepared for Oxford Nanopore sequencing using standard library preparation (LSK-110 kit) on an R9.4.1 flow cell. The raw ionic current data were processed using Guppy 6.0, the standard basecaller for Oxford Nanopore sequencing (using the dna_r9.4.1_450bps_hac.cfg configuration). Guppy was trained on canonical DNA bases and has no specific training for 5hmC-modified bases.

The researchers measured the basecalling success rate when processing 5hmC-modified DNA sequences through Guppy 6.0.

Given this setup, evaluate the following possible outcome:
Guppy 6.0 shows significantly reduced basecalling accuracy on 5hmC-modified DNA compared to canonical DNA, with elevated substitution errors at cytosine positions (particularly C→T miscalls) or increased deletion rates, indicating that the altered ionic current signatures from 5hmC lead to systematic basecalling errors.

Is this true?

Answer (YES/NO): YES